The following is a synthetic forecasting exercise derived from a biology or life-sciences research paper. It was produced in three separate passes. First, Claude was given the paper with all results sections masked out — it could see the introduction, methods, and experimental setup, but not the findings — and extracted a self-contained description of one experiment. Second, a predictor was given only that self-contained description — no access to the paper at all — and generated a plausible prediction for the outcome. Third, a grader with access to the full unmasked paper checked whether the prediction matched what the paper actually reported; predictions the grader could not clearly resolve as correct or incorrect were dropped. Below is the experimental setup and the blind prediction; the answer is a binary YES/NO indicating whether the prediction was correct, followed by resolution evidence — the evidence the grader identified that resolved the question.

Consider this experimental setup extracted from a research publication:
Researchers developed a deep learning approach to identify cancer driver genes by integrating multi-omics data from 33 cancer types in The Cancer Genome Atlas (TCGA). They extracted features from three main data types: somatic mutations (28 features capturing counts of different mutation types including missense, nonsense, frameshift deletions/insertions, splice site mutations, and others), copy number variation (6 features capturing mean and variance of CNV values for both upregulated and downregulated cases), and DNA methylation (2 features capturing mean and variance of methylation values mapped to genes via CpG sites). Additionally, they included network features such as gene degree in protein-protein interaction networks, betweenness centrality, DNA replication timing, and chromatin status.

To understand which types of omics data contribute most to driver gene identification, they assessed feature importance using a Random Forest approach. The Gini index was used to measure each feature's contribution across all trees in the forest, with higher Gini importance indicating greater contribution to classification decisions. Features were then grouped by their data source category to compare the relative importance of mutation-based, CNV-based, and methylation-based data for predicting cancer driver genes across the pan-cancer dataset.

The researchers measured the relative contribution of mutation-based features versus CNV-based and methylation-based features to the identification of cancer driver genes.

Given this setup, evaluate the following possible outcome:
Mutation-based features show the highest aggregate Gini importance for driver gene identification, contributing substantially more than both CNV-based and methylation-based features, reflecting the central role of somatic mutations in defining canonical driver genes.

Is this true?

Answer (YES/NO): YES